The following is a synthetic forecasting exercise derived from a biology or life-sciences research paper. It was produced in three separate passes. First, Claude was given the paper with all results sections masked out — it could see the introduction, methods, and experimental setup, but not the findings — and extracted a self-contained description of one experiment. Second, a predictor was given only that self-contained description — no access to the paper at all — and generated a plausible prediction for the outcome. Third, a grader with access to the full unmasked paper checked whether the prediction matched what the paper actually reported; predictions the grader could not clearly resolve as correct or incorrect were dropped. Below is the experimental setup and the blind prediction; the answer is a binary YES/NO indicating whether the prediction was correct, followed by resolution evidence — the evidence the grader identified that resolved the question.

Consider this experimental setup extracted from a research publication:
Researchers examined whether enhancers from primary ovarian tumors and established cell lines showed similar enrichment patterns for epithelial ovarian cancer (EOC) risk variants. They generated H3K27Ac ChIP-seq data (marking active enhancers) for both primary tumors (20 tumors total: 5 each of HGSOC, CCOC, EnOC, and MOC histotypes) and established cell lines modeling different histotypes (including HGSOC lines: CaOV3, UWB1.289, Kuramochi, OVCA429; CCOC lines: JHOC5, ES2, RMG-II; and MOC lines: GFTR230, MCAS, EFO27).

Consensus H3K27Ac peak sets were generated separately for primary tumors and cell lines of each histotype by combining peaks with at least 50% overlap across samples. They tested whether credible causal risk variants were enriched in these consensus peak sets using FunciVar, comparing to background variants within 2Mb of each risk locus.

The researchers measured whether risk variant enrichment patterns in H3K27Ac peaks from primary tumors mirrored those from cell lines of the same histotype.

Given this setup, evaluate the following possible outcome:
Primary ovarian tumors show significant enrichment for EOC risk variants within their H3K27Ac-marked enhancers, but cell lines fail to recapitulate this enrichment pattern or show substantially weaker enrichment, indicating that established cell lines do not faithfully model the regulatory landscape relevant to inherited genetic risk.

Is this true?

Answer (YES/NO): YES